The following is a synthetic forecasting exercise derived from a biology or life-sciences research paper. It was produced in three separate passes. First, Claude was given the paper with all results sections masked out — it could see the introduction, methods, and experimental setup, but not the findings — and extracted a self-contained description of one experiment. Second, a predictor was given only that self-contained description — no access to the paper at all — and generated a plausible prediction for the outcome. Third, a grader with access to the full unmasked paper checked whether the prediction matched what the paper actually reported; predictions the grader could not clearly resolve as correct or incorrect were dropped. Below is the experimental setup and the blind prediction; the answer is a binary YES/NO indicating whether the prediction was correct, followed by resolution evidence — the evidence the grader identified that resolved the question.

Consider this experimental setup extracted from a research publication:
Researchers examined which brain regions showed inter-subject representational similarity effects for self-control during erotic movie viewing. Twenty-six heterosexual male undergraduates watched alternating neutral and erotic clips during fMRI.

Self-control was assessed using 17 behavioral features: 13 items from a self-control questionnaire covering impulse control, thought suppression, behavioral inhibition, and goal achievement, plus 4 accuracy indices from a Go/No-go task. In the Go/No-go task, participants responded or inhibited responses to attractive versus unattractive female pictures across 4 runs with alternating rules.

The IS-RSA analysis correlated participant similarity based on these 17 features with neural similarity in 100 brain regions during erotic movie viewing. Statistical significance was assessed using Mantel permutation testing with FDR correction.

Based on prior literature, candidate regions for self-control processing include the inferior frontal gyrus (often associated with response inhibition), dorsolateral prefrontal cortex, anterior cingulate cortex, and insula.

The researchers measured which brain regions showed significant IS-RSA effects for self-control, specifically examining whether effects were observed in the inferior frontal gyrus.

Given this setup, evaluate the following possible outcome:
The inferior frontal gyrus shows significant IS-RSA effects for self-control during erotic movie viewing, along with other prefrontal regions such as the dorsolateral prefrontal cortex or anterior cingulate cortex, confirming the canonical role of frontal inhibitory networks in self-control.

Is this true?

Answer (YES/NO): YES